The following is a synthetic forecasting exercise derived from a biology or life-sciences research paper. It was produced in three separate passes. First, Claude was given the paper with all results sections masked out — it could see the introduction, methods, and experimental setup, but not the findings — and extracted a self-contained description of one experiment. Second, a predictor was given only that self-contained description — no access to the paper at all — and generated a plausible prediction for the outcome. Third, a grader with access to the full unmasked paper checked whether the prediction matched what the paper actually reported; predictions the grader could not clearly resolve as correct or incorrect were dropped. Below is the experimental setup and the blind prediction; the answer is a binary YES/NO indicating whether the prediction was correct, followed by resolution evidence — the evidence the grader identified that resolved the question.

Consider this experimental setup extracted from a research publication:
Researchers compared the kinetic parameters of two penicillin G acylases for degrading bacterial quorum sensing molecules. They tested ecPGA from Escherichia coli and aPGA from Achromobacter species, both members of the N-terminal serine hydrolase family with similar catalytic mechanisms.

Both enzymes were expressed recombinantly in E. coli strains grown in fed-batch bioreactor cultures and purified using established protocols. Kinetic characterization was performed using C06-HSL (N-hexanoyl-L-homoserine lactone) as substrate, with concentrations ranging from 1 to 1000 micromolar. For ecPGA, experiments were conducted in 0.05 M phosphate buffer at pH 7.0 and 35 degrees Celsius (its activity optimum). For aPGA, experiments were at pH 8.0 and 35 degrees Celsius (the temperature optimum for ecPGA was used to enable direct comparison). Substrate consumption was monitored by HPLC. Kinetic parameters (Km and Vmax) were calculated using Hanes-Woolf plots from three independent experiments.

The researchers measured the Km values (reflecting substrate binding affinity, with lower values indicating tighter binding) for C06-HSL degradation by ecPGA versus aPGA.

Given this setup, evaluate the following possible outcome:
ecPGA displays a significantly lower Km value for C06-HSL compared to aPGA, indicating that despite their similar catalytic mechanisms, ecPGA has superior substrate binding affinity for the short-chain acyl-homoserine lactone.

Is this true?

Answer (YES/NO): NO